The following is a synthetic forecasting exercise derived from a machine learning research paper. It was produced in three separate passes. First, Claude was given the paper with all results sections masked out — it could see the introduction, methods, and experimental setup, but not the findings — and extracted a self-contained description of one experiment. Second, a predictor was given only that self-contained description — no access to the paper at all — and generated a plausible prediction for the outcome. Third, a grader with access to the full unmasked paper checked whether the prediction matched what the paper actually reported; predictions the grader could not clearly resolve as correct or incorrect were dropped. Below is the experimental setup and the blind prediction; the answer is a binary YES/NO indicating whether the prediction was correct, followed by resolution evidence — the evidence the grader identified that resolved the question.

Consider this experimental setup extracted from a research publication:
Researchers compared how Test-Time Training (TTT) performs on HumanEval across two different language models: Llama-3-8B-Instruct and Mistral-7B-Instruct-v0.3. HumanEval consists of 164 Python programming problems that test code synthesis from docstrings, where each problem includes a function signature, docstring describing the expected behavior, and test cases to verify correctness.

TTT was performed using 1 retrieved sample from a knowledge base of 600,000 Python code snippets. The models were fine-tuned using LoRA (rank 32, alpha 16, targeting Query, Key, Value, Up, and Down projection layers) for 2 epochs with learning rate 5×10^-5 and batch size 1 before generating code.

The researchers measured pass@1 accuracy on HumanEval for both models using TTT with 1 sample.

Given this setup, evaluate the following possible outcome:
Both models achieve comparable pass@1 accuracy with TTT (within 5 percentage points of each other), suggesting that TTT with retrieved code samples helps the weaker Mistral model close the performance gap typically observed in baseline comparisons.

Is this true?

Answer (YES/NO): NO